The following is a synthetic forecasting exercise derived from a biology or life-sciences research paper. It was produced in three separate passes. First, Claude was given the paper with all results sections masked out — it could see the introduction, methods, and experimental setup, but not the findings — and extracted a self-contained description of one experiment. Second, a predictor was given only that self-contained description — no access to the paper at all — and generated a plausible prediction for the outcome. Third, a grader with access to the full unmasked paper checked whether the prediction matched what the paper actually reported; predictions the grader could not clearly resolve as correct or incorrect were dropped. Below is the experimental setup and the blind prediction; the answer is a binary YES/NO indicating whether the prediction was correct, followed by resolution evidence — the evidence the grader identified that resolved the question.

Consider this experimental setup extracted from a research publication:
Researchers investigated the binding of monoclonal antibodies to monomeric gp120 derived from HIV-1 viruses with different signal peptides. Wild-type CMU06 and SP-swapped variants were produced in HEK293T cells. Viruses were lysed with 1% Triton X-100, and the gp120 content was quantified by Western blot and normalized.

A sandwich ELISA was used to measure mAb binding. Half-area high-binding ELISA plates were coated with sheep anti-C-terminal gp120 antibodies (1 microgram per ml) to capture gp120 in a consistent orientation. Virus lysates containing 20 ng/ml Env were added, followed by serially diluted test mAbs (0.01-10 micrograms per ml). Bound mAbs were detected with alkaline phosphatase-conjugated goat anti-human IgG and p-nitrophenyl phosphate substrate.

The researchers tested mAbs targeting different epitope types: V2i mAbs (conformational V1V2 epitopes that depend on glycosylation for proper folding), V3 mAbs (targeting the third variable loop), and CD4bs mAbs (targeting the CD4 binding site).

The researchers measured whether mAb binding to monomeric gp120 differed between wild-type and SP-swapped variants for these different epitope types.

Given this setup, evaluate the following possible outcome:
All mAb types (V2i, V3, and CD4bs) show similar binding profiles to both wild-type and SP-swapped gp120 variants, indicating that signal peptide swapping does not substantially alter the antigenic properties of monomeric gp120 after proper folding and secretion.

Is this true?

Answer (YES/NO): NO